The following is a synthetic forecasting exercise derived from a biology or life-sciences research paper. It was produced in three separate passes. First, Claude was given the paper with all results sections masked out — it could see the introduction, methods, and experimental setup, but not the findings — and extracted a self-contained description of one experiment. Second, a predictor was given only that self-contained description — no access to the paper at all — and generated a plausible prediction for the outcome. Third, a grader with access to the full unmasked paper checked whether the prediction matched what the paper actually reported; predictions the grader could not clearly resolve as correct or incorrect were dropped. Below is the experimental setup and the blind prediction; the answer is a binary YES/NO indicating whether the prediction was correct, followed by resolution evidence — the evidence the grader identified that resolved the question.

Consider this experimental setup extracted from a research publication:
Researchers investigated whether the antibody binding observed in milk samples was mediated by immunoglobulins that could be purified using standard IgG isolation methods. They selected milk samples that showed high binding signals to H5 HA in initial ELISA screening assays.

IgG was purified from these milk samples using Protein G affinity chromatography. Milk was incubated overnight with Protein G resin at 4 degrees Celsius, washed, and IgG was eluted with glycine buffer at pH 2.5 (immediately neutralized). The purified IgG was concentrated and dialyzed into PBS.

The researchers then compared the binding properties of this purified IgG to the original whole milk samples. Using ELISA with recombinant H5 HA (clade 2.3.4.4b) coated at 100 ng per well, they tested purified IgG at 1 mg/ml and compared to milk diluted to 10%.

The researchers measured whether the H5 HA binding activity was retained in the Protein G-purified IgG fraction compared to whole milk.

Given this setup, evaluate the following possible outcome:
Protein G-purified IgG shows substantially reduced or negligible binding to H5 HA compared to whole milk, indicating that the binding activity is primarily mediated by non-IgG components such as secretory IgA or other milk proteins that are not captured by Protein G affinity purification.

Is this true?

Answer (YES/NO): NO